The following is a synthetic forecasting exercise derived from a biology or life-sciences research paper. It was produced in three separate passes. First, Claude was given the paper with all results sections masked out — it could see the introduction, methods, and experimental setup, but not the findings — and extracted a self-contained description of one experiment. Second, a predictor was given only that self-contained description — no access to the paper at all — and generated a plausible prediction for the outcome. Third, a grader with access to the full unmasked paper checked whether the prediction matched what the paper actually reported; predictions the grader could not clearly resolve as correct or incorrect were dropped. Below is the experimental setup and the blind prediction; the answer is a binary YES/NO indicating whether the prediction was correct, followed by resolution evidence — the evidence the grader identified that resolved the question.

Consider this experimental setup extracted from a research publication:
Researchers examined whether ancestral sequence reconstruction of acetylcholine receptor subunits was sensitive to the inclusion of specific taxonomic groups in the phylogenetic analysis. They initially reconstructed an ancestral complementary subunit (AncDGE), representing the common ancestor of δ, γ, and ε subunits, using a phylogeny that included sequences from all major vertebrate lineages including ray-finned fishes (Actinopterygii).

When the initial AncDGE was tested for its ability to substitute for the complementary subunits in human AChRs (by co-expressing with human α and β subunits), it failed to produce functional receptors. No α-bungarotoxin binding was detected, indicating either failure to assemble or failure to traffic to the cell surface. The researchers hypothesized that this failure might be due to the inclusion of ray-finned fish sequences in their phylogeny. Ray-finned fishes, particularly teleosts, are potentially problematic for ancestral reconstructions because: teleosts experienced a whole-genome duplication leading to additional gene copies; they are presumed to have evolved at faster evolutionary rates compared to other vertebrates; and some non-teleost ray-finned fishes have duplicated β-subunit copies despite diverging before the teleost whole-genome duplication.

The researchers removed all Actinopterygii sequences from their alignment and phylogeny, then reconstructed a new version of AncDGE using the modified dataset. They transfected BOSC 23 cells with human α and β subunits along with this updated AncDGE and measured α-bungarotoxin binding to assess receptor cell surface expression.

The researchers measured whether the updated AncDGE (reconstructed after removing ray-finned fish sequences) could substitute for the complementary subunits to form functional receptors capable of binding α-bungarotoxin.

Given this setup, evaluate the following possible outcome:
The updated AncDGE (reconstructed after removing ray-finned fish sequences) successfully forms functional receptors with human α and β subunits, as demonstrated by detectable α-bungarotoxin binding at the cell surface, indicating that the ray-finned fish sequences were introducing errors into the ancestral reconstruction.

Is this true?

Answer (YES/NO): YES